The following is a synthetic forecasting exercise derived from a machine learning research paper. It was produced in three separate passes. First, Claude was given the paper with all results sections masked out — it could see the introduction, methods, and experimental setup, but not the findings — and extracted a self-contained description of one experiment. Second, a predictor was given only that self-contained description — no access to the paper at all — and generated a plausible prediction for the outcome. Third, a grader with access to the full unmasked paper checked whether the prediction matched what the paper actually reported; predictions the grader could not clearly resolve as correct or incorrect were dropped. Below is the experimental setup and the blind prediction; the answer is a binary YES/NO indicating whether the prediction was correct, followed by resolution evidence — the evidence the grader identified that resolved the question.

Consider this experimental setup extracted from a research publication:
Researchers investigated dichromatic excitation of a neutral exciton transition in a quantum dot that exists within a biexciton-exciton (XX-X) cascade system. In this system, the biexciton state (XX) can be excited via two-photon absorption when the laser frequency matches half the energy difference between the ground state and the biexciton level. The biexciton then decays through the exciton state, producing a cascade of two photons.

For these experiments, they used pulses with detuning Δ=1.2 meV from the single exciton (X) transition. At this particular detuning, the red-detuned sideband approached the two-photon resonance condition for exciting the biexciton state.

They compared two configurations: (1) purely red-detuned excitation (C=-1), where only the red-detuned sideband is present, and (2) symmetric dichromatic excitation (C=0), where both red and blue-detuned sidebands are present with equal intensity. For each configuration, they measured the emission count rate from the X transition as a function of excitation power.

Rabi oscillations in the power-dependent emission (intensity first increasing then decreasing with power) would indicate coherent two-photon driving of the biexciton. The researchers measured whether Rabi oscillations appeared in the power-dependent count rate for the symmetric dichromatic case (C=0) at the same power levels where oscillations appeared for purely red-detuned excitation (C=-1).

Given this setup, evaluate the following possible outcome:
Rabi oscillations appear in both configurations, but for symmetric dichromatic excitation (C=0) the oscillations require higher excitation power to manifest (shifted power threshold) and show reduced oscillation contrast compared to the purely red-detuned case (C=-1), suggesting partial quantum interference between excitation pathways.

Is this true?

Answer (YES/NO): NO